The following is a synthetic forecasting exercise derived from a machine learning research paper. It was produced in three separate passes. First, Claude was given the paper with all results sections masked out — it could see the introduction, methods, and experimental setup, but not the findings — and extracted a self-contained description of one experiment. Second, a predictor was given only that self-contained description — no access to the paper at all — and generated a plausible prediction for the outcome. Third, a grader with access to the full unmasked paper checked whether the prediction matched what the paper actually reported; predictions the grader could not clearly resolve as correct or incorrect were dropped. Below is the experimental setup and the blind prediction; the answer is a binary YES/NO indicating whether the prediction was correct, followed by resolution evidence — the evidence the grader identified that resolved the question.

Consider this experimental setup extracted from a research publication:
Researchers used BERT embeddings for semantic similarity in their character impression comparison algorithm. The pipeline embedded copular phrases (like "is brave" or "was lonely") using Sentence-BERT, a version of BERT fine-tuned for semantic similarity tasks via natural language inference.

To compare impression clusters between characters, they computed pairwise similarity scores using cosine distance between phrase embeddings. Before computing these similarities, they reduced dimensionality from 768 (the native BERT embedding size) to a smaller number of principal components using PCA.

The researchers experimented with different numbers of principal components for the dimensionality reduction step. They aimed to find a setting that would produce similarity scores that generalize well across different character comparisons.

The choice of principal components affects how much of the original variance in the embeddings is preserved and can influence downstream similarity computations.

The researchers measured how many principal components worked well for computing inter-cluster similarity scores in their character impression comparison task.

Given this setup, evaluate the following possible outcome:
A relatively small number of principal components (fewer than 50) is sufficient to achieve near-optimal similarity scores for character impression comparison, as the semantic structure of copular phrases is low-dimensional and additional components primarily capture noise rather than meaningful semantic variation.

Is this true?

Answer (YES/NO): YES